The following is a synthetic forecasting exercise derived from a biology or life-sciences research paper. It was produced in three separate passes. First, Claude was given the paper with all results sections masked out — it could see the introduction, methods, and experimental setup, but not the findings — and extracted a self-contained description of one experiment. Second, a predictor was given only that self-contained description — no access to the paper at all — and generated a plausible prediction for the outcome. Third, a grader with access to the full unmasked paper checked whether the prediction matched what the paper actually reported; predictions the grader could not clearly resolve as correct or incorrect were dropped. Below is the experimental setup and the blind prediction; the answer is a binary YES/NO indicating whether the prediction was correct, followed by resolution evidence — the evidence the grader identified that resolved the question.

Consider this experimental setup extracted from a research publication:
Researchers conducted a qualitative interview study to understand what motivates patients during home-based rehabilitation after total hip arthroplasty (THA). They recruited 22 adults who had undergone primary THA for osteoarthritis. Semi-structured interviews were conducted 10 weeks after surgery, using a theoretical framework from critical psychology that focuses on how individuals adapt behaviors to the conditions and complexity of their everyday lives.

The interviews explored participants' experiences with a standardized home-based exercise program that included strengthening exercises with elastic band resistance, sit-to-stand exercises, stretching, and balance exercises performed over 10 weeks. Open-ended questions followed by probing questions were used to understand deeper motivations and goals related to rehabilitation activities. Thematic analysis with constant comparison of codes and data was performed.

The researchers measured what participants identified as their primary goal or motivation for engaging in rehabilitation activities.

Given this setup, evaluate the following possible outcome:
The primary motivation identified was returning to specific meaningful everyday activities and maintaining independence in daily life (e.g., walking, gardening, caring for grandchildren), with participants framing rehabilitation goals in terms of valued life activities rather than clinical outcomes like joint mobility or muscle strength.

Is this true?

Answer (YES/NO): YES